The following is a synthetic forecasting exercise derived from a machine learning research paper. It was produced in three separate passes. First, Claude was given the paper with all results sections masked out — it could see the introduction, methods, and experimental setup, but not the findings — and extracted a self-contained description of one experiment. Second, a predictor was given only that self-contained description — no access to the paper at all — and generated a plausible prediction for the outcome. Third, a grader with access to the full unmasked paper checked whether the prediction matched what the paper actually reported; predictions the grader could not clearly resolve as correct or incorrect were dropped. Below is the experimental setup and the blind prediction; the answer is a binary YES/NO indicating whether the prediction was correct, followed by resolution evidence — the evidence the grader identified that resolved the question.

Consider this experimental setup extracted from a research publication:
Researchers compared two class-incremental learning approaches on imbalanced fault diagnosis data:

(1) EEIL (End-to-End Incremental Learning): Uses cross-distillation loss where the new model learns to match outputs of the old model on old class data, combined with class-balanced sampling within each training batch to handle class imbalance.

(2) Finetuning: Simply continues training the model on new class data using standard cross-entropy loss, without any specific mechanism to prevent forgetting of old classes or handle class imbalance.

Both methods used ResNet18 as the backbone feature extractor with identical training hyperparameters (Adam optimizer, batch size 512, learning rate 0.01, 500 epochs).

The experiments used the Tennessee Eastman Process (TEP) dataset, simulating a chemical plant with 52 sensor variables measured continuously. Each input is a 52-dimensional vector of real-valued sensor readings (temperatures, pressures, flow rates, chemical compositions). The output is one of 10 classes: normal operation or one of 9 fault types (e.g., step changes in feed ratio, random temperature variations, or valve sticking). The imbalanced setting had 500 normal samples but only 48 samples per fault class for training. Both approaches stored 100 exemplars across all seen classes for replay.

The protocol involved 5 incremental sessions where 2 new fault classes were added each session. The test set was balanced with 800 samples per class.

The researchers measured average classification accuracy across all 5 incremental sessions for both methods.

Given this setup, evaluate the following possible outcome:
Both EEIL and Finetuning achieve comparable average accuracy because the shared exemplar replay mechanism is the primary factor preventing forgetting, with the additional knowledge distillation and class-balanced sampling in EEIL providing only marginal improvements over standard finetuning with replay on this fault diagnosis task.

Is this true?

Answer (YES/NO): NO